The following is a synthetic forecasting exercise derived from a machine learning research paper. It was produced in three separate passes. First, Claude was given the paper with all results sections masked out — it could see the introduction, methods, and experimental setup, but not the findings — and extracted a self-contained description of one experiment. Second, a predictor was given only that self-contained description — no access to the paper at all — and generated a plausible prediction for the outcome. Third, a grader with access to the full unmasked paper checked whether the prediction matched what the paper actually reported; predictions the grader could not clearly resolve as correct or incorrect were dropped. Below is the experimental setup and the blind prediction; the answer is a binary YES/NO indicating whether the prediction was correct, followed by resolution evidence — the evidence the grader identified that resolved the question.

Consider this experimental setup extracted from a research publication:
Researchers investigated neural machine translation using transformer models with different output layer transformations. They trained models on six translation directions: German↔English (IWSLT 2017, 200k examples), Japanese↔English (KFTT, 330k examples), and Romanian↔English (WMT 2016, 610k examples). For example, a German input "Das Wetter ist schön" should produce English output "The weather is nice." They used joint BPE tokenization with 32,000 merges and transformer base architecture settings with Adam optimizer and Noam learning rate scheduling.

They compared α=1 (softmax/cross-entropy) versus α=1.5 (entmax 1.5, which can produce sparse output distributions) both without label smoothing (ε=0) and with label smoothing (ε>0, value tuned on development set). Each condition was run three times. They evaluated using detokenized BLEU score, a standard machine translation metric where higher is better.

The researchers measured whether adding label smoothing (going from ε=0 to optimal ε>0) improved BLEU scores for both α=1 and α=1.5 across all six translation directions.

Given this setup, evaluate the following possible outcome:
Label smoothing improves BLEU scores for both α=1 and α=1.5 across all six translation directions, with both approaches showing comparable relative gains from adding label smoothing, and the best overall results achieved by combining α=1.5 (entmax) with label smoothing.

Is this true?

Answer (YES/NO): NO